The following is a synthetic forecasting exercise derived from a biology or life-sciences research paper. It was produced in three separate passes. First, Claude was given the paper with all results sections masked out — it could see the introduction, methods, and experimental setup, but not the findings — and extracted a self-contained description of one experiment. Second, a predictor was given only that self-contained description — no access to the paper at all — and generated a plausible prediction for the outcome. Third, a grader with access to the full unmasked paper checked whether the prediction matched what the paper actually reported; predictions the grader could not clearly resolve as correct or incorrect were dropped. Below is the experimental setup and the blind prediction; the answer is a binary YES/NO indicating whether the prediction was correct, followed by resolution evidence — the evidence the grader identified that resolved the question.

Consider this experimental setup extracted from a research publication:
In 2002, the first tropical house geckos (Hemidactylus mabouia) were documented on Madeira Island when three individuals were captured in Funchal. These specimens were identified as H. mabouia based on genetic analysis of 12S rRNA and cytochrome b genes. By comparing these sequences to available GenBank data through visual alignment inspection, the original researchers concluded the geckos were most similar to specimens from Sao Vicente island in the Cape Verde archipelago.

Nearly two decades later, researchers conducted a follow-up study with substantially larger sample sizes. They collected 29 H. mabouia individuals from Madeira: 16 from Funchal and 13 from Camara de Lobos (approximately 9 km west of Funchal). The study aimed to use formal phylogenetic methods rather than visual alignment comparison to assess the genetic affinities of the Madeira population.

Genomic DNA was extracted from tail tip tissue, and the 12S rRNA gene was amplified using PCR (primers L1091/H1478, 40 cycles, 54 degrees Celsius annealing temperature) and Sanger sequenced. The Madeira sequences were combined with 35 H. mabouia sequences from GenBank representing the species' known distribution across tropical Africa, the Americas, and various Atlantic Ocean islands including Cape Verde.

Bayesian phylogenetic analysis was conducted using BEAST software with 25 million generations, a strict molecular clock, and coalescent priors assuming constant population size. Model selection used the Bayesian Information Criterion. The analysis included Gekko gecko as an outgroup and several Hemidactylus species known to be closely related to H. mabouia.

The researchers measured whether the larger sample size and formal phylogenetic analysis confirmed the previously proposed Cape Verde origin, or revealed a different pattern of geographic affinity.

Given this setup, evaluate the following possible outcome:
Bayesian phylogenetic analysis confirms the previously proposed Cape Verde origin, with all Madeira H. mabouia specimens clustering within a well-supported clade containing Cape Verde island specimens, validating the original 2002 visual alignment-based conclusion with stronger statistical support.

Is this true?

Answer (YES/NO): NO